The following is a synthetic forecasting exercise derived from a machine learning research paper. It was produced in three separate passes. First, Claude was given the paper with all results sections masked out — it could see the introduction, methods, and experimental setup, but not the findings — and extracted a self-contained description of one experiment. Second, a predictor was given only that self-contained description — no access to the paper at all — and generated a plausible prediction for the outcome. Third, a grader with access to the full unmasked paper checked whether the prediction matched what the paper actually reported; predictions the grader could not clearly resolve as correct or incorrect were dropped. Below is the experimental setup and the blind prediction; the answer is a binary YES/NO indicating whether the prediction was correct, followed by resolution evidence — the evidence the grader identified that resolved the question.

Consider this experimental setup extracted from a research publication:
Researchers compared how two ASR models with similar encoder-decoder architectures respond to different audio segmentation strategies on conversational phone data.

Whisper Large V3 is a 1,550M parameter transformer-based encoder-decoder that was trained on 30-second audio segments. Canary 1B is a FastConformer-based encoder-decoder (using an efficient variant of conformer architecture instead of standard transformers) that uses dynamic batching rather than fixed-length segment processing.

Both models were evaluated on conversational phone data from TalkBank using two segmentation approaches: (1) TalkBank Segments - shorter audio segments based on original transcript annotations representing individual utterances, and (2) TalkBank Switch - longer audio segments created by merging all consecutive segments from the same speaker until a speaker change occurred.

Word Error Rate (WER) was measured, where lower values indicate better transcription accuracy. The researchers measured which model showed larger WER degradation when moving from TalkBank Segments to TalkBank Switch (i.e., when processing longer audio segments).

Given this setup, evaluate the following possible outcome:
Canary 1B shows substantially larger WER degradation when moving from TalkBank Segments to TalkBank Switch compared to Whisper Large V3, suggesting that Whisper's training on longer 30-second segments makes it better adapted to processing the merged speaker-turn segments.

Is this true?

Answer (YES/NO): NO